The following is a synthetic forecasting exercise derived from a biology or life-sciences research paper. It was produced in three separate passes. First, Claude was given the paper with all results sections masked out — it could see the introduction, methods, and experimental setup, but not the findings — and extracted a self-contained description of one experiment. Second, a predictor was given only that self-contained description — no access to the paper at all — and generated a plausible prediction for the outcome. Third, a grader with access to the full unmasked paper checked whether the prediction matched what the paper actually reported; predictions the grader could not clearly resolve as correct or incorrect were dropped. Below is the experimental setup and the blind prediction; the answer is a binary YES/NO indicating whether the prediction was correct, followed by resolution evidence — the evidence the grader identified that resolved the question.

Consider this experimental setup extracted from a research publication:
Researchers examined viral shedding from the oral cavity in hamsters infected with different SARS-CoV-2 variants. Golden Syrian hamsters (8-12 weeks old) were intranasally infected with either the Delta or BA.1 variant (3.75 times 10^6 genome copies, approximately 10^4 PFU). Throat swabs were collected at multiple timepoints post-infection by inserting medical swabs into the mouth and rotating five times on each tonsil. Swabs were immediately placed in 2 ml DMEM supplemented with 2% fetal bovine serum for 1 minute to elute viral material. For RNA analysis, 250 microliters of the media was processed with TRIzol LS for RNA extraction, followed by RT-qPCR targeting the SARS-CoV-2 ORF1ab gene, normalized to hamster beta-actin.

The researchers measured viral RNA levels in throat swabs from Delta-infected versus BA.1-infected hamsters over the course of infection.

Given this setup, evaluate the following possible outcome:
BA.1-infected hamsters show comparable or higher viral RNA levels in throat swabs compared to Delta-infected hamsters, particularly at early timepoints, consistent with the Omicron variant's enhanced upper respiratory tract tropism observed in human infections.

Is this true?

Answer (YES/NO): NO